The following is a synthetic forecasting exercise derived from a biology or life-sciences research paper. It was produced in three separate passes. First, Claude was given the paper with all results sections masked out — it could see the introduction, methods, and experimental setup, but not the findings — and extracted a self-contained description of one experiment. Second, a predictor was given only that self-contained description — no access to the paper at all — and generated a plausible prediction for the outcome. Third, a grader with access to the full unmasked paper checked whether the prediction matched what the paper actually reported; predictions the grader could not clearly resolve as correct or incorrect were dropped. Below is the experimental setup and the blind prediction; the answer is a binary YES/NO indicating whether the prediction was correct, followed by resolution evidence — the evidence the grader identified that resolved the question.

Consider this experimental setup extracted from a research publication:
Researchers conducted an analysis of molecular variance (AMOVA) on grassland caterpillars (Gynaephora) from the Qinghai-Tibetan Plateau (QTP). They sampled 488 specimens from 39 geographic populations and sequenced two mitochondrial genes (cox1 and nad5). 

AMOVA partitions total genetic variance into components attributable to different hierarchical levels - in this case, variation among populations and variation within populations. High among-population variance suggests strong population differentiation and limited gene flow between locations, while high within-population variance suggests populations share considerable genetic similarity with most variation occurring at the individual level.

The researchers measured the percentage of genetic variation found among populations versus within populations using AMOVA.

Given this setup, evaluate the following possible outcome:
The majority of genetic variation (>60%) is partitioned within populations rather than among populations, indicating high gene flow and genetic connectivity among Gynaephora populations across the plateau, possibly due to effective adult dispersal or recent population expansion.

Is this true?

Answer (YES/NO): NO